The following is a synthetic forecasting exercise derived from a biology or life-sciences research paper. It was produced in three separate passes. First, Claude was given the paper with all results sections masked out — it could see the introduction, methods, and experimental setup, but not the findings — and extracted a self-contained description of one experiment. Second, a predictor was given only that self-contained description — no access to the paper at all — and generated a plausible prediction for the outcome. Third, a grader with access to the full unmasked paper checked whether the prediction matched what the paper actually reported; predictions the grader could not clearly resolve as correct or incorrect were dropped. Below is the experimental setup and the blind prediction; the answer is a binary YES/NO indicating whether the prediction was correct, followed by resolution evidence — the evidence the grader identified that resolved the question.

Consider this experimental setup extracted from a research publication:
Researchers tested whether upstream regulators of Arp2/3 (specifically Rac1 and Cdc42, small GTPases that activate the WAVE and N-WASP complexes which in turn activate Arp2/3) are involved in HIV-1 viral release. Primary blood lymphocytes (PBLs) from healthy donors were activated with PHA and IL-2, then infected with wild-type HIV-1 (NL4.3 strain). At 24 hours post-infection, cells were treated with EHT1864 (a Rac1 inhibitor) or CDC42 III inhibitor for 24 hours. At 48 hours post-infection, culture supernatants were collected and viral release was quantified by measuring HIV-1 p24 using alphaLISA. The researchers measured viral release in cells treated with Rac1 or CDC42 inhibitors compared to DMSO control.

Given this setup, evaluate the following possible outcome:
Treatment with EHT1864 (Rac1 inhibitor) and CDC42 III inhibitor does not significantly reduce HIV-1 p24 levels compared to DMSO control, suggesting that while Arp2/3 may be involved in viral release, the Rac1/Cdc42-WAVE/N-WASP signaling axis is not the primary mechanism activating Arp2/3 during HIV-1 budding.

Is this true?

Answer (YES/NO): NO